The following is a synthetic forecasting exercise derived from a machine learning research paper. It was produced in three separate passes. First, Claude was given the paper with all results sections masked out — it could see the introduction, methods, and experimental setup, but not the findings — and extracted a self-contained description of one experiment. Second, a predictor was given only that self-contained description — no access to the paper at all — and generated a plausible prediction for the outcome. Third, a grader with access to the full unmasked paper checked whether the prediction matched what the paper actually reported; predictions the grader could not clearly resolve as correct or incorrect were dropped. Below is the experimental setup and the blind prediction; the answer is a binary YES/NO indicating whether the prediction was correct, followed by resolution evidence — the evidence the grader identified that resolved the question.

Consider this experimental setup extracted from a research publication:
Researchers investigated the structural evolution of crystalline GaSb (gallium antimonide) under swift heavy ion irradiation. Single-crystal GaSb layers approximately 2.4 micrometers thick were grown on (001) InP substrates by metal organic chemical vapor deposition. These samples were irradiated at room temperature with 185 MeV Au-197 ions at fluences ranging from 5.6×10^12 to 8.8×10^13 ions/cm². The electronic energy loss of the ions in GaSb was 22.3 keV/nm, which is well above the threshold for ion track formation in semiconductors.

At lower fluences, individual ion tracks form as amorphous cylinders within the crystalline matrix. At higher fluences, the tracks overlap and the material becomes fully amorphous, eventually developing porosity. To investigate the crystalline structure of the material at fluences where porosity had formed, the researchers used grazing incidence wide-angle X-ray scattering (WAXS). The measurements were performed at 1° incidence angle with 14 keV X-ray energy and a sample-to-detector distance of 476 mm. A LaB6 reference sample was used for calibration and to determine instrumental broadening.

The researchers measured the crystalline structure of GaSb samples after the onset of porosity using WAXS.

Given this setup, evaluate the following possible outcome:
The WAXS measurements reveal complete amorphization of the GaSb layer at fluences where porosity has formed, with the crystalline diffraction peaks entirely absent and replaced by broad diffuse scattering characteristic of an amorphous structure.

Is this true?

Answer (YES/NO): NO